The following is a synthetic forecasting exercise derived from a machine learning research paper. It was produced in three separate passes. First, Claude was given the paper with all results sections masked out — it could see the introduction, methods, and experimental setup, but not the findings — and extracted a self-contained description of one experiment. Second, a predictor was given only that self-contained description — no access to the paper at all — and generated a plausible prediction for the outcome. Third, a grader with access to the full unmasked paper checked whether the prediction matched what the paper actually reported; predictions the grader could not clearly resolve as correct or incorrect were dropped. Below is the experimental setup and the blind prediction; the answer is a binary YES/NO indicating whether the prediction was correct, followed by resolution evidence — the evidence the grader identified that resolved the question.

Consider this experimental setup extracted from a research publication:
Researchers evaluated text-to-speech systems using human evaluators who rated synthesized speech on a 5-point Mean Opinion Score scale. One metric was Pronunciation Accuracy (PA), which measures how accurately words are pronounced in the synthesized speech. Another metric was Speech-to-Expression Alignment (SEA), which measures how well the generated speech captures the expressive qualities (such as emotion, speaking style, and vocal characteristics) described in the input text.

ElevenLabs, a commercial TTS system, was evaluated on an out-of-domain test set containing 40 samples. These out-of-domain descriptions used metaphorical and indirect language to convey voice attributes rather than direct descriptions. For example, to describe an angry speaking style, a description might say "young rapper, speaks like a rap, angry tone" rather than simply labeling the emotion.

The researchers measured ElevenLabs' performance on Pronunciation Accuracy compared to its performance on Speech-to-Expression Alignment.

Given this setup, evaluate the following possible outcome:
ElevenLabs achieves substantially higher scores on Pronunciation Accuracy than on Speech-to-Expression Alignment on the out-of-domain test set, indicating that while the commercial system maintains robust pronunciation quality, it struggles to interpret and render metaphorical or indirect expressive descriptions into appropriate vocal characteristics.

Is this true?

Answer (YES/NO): YES